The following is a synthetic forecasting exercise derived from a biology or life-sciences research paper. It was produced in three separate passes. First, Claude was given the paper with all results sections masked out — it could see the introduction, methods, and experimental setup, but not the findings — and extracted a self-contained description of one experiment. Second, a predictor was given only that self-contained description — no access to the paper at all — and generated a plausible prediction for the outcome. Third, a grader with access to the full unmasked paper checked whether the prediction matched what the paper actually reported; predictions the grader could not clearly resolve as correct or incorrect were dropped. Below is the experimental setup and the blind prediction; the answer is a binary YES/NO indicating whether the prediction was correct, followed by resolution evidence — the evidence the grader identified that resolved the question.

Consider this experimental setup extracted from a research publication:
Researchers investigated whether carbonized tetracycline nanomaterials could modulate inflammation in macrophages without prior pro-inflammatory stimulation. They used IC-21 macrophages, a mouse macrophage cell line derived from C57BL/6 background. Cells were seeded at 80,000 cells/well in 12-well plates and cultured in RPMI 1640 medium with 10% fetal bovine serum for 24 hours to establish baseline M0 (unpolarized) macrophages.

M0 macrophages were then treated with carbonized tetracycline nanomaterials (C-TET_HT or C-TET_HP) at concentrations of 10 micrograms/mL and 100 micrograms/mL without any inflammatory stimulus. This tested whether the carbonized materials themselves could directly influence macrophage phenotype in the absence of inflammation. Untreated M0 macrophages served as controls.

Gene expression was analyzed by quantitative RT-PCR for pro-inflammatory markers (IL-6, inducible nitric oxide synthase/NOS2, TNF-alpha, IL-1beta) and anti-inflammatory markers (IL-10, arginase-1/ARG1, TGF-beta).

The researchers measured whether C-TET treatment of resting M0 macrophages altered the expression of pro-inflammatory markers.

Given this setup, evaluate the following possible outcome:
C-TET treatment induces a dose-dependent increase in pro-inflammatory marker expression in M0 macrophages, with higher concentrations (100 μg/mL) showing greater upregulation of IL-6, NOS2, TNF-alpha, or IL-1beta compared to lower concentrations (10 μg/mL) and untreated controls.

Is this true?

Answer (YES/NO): NO